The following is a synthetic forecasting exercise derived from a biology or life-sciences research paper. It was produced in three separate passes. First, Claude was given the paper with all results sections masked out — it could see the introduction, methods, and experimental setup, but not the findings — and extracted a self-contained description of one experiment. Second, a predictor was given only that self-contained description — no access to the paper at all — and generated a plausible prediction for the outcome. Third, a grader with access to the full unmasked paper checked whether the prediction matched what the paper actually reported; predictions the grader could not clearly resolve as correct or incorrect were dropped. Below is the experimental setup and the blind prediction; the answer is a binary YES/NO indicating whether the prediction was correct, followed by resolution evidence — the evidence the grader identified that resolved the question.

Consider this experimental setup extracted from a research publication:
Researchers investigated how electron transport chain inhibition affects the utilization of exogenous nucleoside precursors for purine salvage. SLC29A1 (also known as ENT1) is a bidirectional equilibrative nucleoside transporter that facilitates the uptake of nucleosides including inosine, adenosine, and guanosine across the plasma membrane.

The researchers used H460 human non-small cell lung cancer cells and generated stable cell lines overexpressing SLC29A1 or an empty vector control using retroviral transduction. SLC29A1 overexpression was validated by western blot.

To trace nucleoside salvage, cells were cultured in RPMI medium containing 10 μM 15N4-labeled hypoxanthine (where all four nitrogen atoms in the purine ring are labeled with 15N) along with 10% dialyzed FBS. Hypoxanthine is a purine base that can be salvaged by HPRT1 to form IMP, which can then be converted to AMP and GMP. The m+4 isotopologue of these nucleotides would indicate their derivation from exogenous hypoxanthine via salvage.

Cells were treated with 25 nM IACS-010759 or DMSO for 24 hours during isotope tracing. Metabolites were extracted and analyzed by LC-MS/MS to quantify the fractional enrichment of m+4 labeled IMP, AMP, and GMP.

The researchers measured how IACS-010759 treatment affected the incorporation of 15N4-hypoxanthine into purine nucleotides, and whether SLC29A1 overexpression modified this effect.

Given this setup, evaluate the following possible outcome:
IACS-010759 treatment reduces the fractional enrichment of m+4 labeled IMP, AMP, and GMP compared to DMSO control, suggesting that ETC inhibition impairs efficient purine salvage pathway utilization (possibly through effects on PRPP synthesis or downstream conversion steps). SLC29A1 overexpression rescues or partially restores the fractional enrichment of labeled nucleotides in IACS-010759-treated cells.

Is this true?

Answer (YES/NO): NO